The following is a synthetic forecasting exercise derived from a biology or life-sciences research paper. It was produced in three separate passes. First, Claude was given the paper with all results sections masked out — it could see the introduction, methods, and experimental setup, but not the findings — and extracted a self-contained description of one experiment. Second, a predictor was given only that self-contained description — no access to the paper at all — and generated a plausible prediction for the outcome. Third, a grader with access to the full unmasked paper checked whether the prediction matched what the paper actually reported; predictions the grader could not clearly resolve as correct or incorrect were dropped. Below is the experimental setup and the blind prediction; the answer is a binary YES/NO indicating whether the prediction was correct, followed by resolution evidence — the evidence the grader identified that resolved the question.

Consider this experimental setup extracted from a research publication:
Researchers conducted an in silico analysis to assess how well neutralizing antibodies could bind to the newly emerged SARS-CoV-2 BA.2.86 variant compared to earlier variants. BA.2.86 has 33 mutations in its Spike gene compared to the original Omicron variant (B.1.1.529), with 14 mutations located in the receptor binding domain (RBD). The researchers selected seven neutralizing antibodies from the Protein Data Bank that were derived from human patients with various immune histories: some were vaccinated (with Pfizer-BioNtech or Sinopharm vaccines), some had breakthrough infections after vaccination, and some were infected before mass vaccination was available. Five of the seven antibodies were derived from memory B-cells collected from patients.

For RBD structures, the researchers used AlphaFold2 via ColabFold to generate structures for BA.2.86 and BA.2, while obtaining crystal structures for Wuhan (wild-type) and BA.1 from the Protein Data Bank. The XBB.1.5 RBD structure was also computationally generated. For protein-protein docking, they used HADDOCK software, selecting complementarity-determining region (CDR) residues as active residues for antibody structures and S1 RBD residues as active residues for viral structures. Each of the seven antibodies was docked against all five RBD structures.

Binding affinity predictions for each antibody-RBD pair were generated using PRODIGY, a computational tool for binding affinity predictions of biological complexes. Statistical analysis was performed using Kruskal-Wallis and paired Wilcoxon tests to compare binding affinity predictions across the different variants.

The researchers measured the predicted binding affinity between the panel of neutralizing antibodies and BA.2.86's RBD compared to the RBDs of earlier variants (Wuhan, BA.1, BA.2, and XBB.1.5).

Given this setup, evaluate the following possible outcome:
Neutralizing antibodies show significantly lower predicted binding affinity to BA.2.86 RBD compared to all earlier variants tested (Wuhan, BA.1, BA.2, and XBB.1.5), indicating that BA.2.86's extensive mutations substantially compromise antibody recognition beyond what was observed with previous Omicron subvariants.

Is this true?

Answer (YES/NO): NO